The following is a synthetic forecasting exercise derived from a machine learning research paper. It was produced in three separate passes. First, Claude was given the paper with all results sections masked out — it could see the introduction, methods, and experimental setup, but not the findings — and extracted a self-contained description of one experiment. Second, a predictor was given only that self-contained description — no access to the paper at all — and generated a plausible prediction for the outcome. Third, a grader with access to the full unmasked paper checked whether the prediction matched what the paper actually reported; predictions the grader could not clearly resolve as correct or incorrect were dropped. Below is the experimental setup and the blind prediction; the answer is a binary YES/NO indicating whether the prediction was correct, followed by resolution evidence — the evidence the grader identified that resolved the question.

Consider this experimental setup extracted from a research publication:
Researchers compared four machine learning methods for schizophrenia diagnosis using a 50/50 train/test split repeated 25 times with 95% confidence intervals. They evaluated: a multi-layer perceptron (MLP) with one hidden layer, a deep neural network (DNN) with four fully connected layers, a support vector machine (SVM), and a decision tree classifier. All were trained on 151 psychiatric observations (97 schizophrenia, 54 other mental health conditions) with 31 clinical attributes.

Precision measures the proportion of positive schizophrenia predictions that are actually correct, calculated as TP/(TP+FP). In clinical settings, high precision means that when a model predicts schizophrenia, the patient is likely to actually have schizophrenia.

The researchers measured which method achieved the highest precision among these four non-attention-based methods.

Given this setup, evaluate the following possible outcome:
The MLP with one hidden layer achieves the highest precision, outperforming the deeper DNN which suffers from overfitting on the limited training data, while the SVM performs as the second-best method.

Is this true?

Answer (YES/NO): NO